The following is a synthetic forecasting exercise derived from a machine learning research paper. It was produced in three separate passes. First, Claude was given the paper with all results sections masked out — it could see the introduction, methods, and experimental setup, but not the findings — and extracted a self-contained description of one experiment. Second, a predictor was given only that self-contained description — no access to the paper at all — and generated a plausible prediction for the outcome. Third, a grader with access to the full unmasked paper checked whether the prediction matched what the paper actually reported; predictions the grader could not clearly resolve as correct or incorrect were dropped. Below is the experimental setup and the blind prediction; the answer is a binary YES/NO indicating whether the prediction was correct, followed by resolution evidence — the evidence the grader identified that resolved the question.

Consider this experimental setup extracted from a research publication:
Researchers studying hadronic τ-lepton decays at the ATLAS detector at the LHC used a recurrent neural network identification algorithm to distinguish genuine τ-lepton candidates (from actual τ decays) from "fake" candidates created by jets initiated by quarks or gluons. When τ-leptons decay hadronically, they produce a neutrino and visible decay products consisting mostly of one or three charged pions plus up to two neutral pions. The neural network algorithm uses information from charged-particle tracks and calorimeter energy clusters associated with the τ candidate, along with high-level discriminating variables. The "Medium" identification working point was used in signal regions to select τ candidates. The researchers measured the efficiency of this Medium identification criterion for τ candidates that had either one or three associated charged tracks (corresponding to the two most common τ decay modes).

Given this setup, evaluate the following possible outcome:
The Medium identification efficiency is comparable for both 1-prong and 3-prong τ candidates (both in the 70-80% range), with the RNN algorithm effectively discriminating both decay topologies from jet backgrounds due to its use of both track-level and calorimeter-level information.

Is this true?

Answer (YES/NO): NO